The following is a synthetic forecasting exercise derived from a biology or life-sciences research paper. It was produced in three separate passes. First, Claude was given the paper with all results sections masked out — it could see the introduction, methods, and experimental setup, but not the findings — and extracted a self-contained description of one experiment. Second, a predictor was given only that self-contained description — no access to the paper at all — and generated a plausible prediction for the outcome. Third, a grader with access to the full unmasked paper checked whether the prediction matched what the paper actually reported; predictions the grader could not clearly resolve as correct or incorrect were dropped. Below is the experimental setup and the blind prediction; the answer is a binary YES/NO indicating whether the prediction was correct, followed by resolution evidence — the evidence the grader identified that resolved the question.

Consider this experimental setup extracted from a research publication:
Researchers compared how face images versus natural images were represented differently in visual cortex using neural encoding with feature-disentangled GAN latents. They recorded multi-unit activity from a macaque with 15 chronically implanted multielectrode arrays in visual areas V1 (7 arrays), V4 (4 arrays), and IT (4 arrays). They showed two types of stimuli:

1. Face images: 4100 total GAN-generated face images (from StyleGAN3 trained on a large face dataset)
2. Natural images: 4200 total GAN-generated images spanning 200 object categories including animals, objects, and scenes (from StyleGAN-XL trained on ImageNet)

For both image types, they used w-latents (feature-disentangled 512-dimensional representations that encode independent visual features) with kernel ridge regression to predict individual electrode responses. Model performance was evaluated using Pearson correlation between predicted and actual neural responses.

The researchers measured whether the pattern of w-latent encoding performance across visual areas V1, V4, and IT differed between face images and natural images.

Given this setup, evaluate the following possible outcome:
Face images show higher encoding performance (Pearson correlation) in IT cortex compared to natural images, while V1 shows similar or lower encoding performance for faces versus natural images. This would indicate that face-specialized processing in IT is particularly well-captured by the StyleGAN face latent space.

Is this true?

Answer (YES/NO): NO